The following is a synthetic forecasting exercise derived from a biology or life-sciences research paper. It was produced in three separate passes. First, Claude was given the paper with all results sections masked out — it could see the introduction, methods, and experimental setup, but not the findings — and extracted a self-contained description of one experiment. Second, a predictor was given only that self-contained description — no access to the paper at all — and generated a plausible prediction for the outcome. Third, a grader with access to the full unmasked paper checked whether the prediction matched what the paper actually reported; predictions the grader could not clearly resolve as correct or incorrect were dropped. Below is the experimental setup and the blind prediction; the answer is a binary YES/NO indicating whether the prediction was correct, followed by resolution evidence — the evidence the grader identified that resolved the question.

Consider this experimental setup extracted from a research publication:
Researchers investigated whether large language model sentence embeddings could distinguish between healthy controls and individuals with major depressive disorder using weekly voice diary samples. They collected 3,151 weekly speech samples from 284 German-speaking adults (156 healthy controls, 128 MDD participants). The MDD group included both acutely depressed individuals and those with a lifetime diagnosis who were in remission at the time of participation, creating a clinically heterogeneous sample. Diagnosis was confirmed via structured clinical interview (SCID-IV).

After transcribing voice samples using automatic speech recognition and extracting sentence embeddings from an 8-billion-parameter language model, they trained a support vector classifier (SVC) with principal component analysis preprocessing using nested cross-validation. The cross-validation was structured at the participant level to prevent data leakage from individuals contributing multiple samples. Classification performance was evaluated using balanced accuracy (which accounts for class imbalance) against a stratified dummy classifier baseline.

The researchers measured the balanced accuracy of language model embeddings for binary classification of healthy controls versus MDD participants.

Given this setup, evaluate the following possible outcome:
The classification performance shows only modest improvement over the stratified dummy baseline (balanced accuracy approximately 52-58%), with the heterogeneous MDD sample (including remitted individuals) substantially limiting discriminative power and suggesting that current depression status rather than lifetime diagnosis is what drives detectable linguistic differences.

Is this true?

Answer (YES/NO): NO